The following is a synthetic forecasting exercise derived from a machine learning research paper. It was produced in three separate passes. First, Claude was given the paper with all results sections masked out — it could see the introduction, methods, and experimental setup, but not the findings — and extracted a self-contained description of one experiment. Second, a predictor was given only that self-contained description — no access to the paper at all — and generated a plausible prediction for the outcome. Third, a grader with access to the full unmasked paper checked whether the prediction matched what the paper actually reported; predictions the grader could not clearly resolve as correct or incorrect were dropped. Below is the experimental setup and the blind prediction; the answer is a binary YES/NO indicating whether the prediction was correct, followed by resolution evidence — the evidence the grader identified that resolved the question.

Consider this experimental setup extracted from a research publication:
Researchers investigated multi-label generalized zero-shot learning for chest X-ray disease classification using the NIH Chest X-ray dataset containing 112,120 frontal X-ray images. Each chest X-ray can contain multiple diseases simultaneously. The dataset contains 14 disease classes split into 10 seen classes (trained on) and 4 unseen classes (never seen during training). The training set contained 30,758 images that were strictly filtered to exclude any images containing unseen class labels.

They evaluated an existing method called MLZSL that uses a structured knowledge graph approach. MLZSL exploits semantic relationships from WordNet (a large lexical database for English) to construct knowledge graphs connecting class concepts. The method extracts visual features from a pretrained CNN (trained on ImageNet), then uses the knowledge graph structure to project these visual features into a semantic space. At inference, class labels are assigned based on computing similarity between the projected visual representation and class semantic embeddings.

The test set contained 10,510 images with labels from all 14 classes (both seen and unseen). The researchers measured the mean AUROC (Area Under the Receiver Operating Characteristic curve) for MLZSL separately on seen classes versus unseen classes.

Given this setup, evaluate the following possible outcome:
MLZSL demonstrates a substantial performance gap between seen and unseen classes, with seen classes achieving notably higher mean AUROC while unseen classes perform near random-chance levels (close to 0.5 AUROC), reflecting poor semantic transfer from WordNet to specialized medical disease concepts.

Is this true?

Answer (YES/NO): YES